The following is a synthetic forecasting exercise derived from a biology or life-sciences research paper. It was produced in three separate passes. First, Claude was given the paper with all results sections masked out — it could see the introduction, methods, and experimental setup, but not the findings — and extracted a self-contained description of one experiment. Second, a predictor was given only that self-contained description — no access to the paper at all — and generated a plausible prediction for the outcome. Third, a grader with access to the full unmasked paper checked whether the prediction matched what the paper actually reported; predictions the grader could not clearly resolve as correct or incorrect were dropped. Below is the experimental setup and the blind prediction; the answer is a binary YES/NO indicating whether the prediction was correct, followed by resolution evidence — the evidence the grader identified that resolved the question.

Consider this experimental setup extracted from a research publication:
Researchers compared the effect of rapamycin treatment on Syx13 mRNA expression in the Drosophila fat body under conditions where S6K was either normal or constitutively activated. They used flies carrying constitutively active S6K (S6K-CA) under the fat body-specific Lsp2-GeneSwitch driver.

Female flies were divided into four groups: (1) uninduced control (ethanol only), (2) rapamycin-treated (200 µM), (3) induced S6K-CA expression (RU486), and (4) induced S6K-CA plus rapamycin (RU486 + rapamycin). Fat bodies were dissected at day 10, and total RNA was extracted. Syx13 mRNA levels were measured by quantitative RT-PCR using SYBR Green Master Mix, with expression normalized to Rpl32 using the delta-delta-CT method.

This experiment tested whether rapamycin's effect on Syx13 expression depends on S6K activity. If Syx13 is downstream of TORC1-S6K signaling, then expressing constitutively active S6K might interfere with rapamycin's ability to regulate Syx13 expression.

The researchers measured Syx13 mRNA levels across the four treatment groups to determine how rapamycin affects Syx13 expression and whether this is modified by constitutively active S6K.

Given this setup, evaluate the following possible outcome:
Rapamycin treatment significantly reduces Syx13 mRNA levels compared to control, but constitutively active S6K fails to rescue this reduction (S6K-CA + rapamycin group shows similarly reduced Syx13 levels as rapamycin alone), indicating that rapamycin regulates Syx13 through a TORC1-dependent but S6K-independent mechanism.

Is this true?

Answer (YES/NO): NO